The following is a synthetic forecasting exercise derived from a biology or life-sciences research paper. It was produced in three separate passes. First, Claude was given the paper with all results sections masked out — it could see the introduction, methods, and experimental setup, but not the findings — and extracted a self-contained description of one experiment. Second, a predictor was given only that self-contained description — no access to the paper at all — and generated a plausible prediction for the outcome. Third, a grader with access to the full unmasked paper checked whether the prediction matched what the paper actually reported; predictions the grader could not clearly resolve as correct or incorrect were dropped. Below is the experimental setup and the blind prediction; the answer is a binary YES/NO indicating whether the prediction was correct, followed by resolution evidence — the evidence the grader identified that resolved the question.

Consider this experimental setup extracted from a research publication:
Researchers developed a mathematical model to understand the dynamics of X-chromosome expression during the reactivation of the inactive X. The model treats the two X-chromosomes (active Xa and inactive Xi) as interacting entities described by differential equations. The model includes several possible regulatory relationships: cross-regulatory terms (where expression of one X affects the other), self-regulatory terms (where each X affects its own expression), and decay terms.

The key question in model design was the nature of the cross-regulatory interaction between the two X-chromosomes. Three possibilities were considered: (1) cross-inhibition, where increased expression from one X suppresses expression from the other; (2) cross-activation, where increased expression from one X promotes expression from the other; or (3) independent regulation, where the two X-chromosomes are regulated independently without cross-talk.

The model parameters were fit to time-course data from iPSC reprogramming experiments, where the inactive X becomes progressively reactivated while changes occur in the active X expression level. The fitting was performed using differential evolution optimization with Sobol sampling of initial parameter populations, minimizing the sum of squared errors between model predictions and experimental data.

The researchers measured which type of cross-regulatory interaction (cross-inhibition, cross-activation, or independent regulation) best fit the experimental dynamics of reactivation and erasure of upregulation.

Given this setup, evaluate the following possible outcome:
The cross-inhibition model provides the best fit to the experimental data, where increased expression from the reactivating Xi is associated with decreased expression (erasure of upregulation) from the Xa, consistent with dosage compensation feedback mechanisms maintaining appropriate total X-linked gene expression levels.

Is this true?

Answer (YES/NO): YES